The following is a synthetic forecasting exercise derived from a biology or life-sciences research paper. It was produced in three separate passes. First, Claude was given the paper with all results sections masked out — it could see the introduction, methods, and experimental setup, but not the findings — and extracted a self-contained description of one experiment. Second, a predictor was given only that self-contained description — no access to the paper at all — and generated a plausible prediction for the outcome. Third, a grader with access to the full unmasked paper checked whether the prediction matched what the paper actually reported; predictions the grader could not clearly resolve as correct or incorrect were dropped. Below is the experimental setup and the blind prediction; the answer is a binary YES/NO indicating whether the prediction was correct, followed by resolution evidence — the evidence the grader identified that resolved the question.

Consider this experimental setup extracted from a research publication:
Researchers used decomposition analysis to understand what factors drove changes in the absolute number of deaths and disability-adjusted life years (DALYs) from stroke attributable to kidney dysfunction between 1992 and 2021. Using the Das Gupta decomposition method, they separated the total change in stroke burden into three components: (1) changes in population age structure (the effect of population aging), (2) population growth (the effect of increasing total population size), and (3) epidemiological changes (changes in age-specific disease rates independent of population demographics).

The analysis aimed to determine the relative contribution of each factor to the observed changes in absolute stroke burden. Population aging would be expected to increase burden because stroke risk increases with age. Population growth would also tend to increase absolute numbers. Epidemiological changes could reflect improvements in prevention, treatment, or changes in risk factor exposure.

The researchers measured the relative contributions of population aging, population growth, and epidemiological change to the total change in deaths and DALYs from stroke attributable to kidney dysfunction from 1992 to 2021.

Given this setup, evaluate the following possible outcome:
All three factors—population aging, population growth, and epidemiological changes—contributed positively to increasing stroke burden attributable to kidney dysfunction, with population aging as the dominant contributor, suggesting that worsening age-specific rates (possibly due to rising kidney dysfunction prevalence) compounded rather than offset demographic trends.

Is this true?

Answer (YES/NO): NO